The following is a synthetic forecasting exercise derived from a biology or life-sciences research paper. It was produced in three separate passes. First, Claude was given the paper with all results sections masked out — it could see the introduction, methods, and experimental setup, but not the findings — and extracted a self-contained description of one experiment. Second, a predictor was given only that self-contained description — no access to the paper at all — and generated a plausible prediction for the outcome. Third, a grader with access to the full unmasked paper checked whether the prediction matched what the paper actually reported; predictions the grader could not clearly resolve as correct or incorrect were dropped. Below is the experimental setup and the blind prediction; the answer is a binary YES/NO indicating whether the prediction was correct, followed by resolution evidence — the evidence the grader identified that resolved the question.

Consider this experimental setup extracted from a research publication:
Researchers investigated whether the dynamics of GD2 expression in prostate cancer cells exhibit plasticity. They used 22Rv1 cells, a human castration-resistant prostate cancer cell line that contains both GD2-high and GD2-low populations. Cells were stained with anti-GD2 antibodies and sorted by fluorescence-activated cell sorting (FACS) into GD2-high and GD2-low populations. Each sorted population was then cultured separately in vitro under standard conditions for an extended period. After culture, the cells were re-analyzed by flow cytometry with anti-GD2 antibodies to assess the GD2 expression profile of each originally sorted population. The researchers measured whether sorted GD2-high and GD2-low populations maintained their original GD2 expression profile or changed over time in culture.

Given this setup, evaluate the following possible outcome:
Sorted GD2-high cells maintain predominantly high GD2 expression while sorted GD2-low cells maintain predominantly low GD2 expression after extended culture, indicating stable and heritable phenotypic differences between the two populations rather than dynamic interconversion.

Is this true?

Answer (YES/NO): NO